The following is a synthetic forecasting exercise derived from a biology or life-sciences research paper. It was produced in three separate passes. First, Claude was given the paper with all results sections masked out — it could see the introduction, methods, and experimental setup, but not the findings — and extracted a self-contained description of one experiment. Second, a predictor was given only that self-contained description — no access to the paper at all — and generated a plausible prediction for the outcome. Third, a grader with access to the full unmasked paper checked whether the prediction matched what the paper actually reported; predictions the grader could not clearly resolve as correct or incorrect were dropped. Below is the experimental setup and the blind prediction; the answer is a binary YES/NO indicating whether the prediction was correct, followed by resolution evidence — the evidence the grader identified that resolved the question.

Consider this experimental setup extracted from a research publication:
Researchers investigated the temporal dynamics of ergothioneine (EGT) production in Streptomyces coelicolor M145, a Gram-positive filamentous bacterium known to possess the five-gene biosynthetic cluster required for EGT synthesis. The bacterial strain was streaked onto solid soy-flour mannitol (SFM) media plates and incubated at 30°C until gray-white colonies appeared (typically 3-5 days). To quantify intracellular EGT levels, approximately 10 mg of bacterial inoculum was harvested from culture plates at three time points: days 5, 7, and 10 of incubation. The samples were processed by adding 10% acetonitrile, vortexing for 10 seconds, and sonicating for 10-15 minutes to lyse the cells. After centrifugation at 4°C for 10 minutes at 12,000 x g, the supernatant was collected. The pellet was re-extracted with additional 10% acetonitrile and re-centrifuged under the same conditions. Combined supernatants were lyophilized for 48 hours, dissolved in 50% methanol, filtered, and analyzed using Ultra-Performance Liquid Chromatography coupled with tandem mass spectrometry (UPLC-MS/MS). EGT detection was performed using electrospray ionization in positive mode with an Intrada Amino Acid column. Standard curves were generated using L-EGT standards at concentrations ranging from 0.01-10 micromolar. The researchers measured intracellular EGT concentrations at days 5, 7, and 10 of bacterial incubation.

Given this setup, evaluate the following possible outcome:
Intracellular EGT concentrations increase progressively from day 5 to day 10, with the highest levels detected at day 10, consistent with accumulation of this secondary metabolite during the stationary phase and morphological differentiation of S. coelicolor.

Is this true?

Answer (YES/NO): NO